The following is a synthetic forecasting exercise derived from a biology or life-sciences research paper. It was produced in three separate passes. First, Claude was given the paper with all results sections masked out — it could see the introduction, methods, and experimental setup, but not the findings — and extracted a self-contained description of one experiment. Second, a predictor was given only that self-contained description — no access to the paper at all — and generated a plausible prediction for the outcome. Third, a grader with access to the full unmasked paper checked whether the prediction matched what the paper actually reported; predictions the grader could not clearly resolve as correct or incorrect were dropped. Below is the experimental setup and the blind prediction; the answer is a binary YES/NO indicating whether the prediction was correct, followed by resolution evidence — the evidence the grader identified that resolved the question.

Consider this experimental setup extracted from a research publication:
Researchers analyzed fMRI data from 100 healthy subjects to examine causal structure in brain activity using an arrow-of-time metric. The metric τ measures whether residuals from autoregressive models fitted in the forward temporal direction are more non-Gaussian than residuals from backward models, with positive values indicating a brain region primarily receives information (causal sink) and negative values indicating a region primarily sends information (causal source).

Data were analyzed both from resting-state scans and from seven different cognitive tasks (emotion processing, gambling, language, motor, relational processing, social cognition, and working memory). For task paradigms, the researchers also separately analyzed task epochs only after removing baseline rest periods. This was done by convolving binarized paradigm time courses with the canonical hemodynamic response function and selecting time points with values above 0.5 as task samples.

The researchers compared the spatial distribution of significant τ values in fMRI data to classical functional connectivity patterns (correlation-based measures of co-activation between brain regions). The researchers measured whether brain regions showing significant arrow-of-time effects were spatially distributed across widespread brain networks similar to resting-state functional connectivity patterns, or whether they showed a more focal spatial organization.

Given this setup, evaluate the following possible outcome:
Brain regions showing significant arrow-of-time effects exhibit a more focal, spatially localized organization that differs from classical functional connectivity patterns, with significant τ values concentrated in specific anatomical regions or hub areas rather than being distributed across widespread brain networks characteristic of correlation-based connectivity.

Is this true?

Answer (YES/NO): YES